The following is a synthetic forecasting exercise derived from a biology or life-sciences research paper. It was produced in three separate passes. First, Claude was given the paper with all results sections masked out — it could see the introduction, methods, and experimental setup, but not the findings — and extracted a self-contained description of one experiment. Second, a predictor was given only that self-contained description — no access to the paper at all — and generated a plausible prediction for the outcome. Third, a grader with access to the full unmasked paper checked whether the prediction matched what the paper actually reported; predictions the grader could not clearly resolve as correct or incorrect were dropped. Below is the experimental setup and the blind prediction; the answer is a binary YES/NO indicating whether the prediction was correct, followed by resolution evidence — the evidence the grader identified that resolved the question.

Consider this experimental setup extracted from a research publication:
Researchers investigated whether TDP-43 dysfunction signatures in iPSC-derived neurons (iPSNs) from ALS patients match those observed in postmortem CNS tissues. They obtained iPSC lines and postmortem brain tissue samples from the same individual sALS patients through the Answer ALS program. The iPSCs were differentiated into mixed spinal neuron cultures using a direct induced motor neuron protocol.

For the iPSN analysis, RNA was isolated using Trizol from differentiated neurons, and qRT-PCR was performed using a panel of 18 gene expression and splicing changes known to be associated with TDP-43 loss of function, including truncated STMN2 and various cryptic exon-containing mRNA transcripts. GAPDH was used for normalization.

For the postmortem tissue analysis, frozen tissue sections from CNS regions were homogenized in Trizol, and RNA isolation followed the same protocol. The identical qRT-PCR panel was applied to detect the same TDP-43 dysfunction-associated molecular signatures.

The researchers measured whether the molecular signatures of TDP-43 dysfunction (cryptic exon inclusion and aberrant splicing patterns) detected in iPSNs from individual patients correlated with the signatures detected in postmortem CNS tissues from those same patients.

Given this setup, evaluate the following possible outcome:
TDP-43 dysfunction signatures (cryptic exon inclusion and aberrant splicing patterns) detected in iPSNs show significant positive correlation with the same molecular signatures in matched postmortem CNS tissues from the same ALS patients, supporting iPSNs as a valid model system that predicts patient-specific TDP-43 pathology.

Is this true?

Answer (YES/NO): YES